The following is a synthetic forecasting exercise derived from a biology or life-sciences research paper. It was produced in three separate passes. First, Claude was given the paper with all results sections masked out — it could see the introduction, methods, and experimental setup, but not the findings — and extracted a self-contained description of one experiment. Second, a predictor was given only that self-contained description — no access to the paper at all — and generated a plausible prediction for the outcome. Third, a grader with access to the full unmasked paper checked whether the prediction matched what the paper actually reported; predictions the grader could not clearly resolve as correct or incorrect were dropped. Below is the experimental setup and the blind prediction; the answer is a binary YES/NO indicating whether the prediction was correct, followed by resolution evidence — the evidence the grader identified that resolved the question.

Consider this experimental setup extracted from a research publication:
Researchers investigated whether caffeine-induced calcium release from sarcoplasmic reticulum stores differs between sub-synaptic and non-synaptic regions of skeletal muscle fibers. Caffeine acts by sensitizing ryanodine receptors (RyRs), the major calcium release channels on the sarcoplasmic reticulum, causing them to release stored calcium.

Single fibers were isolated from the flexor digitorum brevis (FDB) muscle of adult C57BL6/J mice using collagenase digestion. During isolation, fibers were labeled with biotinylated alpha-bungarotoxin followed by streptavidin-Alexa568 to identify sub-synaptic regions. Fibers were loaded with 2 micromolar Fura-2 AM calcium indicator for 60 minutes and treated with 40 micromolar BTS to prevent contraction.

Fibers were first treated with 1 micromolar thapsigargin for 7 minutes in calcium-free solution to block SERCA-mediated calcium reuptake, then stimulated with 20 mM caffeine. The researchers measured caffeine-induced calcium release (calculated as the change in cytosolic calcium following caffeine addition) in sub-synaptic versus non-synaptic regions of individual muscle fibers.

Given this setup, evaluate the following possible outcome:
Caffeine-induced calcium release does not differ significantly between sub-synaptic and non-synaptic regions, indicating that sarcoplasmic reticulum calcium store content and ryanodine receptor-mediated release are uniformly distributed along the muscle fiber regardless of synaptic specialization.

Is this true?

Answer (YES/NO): YES